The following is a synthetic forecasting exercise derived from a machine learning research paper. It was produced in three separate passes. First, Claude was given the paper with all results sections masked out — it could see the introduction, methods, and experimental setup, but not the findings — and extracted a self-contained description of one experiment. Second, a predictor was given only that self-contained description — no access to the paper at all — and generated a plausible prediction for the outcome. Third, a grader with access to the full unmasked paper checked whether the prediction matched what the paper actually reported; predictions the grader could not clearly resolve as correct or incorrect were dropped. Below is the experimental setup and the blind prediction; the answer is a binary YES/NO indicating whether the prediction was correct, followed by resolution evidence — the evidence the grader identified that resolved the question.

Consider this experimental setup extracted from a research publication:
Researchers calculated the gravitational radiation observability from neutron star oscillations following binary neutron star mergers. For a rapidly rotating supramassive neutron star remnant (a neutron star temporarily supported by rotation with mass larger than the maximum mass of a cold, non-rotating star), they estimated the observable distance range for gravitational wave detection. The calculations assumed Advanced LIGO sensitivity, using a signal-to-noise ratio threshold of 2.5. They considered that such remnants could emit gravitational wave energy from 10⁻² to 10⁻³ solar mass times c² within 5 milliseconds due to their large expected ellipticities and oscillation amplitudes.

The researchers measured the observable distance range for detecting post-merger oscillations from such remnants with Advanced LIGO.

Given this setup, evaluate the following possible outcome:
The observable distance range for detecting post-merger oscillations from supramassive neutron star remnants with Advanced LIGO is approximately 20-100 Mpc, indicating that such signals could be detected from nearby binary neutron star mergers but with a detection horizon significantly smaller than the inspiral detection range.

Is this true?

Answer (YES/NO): NO